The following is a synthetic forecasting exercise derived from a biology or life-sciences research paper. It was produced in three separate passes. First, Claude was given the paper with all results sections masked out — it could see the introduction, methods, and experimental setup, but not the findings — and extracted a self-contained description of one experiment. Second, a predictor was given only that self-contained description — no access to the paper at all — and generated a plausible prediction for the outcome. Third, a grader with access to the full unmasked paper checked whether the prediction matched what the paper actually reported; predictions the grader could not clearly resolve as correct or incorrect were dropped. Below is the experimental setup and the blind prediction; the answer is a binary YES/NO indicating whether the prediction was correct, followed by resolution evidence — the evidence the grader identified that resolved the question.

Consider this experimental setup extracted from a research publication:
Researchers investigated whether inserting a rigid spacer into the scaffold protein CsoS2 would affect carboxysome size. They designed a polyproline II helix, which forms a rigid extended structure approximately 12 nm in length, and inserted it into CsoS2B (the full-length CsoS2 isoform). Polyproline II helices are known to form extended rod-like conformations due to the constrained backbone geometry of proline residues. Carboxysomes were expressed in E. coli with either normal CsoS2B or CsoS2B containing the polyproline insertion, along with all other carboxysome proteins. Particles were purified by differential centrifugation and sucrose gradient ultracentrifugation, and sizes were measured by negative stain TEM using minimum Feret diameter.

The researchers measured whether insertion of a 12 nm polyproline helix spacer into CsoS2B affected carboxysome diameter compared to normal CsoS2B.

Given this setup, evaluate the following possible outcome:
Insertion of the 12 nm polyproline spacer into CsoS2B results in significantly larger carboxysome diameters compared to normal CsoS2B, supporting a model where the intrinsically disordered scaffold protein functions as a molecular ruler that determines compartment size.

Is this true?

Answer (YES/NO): NO